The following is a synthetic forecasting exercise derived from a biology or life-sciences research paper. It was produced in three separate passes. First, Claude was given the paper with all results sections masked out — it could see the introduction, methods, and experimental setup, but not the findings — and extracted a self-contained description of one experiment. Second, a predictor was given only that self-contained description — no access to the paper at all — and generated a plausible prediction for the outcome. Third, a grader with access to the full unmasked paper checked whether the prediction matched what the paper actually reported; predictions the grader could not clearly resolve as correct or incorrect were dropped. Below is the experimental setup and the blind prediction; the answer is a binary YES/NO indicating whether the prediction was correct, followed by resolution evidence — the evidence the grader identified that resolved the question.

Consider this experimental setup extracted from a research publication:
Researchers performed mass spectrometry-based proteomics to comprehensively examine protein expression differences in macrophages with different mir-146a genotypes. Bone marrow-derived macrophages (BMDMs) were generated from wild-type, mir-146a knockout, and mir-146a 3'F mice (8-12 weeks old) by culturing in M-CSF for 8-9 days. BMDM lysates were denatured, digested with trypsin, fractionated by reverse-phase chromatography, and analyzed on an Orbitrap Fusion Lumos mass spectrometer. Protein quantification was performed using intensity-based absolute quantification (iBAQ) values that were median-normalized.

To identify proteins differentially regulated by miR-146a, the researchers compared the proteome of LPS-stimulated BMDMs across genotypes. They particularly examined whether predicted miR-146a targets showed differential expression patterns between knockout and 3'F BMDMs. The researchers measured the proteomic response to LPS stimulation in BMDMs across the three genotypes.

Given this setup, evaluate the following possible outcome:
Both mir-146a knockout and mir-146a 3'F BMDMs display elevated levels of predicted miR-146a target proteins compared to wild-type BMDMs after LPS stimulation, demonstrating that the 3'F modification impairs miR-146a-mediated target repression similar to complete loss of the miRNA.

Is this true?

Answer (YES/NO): NO